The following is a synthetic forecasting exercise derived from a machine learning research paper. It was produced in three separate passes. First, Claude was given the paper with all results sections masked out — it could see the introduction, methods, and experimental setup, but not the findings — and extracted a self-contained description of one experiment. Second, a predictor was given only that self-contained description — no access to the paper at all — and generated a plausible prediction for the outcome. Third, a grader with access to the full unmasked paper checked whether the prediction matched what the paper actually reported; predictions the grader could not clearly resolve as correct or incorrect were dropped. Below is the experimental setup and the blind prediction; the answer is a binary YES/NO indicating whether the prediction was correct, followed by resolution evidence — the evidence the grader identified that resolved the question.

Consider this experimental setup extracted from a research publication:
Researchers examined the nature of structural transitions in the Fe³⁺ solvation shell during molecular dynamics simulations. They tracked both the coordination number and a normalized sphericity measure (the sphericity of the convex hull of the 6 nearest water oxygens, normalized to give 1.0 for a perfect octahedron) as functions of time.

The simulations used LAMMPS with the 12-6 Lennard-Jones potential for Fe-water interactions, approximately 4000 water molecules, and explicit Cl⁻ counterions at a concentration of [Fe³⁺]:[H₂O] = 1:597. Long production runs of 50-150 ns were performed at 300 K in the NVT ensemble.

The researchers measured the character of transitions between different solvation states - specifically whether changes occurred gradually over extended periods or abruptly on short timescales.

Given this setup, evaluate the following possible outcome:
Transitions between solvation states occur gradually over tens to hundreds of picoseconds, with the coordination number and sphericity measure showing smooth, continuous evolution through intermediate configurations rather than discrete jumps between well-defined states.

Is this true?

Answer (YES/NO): NO